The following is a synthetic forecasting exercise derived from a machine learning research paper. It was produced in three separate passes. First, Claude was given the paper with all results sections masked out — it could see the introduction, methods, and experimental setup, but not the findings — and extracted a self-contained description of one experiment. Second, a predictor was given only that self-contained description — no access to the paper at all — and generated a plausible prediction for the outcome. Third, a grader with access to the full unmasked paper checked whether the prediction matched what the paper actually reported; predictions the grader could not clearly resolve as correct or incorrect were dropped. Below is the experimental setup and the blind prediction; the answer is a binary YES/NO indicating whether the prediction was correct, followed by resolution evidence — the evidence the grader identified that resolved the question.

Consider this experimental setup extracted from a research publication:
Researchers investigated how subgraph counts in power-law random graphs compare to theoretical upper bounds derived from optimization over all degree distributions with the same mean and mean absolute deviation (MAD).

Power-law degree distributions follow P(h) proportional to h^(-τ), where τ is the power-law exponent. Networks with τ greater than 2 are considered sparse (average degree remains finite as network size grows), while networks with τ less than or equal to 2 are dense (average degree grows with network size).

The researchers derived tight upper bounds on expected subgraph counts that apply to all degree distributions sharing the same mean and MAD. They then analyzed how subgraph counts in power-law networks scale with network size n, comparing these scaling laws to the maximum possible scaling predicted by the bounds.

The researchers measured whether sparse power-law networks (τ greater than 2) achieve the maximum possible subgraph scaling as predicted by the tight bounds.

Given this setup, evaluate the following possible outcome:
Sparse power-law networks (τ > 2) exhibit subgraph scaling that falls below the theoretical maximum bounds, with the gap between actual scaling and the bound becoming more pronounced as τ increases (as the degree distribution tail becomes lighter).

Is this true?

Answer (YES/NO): YES